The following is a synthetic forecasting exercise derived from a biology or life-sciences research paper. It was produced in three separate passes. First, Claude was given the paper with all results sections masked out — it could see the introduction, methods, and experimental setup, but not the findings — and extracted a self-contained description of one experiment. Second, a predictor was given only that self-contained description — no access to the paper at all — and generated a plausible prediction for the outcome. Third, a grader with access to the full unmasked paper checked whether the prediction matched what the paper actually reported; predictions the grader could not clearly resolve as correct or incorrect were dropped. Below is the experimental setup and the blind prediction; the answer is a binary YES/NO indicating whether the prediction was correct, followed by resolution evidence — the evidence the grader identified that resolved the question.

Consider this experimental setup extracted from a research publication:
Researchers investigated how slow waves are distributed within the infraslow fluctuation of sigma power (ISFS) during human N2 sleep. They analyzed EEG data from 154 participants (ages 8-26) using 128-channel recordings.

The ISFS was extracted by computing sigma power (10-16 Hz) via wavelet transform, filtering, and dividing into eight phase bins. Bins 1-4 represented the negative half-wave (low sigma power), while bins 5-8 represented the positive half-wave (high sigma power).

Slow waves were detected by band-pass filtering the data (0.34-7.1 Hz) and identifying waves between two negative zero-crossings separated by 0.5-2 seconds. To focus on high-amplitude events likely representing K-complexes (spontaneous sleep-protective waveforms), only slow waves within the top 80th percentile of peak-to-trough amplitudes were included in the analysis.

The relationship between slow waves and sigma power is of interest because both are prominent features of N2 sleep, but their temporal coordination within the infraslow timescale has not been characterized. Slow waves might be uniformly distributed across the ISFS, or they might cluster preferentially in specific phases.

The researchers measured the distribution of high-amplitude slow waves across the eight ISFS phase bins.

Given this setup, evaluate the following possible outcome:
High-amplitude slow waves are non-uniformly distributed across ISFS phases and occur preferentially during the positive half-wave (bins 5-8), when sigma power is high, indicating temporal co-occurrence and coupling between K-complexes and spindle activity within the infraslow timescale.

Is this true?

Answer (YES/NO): YES